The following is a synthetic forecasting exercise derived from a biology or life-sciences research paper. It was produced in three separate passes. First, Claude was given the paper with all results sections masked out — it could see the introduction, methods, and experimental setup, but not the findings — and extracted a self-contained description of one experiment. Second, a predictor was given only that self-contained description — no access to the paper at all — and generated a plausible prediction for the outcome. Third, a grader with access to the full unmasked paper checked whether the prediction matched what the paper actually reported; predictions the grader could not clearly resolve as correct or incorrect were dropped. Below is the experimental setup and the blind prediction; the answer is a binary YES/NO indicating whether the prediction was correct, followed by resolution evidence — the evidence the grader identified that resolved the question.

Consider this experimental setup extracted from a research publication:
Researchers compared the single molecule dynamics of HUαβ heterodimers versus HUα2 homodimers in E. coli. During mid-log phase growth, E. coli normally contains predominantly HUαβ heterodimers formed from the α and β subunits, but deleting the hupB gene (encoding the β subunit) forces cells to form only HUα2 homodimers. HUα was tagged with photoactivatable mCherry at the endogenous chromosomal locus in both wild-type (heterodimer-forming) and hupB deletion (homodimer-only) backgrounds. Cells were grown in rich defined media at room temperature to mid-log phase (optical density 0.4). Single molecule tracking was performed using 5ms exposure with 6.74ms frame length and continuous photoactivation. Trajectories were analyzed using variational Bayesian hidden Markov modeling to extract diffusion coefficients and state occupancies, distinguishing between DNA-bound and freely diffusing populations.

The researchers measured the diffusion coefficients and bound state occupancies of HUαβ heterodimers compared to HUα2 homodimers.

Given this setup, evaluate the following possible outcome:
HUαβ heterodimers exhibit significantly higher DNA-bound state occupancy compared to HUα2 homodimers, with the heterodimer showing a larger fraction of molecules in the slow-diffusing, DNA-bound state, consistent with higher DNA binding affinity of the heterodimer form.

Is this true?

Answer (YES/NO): NO